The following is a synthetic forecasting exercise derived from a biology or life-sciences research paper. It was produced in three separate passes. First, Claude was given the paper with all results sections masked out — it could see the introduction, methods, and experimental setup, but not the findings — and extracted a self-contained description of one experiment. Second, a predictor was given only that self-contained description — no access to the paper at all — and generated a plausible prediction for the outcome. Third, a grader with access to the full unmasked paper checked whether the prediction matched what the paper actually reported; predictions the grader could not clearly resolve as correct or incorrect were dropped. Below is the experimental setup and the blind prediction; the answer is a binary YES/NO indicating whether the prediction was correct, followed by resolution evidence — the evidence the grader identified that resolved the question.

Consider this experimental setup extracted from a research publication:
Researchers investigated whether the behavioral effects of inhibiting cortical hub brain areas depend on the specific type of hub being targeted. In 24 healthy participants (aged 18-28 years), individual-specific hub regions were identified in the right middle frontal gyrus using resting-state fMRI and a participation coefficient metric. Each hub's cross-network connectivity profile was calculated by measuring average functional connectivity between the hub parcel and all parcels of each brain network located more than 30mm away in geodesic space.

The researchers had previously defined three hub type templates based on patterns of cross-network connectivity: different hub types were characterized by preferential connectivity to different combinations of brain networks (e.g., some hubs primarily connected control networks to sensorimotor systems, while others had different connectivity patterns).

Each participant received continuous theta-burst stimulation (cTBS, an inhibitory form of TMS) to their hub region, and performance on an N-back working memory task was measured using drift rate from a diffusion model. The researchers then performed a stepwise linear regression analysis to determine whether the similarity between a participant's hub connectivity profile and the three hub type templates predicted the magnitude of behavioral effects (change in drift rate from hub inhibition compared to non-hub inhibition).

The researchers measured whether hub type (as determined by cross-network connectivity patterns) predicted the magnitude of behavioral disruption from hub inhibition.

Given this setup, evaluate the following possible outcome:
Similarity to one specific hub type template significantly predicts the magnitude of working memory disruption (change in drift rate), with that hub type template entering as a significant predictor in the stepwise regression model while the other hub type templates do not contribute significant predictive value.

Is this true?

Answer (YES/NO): YES